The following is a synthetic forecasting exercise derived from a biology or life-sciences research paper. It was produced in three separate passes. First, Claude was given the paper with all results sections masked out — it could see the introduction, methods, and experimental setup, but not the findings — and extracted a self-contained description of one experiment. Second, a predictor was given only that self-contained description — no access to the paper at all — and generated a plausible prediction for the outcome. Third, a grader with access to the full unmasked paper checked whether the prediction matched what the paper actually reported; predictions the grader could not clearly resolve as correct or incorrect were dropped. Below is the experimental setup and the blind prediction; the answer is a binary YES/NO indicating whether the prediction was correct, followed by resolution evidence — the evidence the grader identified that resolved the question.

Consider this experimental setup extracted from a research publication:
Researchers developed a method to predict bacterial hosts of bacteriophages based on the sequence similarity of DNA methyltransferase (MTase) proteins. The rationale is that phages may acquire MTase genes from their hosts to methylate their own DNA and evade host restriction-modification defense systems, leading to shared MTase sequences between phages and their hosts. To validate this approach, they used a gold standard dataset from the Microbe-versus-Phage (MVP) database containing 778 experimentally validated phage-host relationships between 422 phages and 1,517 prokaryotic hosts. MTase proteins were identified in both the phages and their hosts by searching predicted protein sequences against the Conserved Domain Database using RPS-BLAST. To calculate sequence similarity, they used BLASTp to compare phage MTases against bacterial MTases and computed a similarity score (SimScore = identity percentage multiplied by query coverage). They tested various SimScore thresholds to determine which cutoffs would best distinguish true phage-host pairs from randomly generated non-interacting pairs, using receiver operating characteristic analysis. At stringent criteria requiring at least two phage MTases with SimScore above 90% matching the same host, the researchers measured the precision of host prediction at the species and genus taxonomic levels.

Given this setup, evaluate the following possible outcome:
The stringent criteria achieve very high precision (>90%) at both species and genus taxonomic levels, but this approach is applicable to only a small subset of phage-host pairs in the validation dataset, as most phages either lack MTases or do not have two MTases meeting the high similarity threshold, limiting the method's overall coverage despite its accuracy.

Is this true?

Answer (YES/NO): NO